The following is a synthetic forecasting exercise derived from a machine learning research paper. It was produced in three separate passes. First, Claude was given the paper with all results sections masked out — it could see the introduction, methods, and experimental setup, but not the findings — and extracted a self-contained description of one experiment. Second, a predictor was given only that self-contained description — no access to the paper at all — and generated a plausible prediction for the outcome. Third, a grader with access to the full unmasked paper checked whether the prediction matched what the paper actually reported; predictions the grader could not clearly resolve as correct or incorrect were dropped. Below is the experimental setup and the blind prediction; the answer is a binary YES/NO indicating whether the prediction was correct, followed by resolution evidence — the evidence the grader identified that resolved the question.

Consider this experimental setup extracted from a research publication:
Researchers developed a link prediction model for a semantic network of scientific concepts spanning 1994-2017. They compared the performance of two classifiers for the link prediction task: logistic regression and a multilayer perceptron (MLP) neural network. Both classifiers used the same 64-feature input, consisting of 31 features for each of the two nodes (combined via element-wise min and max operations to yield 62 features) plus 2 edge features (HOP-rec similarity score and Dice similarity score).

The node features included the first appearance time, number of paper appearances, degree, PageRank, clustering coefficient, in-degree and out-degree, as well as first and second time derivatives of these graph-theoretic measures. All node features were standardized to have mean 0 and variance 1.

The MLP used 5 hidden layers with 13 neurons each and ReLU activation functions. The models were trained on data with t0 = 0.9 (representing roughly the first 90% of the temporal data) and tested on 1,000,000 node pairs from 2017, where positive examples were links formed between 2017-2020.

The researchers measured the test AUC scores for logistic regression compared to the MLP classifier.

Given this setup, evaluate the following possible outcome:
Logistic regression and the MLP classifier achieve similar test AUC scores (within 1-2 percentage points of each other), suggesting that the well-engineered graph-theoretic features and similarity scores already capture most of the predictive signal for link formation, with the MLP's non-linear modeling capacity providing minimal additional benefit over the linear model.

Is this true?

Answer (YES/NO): YES